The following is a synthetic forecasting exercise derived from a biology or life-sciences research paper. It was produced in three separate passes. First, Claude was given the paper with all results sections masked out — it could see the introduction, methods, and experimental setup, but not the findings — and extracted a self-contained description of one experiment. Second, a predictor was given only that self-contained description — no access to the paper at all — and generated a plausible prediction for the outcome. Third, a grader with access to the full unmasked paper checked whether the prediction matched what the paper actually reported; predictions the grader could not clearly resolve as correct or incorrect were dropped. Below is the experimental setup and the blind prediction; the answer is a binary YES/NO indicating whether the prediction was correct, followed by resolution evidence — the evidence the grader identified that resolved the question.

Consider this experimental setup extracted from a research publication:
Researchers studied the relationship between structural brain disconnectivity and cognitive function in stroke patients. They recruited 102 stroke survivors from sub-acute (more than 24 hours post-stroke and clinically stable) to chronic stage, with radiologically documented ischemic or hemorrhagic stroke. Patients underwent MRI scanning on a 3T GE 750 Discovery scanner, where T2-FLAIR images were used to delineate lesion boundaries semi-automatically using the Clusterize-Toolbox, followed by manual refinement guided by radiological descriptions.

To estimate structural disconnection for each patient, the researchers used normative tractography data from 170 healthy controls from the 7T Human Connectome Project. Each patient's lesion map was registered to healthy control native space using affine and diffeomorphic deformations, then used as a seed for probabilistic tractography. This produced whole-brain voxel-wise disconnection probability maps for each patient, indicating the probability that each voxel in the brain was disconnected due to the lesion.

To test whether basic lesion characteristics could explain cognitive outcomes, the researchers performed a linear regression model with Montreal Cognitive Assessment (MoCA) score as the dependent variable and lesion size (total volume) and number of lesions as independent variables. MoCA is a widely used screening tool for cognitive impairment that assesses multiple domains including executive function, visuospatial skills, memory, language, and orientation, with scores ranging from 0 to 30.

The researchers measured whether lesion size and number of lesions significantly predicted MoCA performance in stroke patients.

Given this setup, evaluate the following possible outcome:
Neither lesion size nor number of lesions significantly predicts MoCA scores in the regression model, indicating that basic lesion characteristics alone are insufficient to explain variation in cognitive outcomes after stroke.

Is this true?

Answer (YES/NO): NO